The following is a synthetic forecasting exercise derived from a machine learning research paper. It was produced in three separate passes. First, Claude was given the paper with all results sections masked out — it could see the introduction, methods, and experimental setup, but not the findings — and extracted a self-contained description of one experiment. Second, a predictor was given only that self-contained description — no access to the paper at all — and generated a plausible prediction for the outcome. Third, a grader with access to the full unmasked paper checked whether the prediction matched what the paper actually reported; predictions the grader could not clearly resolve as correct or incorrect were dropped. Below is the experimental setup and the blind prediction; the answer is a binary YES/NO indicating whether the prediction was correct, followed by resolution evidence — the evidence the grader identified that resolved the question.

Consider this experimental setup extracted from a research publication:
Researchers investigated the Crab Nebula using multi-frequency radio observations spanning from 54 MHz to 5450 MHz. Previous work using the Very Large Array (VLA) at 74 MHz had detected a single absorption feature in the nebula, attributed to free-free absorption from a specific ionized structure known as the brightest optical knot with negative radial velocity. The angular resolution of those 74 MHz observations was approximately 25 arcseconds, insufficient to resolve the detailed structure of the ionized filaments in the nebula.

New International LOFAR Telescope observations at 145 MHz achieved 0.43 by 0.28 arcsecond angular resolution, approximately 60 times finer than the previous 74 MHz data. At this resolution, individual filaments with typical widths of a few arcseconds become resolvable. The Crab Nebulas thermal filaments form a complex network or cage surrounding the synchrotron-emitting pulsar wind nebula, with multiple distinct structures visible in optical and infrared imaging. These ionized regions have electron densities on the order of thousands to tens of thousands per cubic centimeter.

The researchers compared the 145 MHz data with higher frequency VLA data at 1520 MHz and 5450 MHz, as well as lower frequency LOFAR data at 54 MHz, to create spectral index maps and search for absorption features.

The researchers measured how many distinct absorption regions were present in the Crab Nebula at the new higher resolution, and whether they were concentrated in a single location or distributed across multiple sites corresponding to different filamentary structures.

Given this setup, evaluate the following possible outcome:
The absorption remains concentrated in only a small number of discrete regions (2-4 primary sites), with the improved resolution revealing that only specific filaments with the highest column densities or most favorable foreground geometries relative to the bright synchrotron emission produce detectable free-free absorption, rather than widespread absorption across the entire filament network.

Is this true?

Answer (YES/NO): NO